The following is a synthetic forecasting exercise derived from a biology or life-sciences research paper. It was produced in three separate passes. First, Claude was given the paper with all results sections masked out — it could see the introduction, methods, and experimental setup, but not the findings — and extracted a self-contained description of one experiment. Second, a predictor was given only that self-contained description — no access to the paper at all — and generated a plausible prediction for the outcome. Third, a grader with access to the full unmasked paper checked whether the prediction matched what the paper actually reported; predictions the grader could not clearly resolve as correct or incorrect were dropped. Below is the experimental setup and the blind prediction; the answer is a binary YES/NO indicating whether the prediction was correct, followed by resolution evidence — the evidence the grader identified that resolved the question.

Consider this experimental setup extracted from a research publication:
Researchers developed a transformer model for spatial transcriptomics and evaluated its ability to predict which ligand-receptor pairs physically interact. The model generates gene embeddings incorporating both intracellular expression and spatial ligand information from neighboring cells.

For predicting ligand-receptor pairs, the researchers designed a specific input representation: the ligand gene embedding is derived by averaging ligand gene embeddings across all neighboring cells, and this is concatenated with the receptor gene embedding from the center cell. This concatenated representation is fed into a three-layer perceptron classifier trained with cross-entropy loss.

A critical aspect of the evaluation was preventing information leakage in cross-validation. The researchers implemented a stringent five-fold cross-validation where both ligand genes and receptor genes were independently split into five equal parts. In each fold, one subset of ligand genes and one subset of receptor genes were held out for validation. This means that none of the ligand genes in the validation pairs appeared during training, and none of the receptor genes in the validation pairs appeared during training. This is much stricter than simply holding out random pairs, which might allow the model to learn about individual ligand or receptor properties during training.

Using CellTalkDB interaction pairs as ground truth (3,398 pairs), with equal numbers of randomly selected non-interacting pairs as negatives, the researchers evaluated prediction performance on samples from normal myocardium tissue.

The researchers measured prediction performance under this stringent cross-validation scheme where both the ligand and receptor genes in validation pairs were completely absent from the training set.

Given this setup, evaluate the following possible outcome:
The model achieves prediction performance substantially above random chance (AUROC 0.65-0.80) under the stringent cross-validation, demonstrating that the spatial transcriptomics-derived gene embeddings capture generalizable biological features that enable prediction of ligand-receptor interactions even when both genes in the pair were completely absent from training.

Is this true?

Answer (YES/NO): YES